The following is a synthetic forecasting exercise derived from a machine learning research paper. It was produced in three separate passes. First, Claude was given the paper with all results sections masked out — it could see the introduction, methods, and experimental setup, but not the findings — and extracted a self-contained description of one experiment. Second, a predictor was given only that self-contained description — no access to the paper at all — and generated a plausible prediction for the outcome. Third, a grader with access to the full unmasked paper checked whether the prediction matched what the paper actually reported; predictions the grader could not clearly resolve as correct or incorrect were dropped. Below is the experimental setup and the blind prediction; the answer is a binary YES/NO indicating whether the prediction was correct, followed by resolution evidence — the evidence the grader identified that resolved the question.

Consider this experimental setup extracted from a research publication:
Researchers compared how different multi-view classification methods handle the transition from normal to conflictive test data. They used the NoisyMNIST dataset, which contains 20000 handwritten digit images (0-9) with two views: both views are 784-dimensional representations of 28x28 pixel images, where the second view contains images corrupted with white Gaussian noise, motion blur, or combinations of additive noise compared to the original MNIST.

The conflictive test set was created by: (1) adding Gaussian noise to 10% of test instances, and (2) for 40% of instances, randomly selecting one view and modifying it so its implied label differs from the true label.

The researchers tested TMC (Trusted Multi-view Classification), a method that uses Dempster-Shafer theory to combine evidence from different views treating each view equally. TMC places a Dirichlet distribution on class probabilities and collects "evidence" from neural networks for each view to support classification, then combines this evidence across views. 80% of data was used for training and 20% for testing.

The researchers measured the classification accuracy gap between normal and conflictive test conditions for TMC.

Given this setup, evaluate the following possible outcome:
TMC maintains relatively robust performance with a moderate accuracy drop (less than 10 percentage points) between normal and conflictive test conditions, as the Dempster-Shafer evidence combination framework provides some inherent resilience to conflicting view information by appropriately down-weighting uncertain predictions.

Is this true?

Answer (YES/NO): NO